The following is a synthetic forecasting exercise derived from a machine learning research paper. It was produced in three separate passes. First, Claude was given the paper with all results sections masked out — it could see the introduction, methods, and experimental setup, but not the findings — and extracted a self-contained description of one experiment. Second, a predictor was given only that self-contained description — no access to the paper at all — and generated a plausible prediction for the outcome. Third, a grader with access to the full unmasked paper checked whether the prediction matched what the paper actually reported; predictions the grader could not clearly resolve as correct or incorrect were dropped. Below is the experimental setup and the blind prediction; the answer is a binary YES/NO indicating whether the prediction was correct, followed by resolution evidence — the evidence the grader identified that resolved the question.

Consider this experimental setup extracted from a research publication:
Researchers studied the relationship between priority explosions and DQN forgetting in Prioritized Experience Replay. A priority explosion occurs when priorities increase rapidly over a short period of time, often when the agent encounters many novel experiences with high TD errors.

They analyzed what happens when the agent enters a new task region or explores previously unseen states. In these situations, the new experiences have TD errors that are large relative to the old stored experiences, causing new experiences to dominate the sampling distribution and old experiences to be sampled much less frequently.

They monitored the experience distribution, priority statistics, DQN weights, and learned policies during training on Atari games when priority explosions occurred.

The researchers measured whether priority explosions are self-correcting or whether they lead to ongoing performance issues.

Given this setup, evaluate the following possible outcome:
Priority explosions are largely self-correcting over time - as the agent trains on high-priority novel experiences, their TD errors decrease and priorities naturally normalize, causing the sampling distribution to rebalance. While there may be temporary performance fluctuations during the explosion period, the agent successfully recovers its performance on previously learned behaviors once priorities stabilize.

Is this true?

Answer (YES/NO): NO